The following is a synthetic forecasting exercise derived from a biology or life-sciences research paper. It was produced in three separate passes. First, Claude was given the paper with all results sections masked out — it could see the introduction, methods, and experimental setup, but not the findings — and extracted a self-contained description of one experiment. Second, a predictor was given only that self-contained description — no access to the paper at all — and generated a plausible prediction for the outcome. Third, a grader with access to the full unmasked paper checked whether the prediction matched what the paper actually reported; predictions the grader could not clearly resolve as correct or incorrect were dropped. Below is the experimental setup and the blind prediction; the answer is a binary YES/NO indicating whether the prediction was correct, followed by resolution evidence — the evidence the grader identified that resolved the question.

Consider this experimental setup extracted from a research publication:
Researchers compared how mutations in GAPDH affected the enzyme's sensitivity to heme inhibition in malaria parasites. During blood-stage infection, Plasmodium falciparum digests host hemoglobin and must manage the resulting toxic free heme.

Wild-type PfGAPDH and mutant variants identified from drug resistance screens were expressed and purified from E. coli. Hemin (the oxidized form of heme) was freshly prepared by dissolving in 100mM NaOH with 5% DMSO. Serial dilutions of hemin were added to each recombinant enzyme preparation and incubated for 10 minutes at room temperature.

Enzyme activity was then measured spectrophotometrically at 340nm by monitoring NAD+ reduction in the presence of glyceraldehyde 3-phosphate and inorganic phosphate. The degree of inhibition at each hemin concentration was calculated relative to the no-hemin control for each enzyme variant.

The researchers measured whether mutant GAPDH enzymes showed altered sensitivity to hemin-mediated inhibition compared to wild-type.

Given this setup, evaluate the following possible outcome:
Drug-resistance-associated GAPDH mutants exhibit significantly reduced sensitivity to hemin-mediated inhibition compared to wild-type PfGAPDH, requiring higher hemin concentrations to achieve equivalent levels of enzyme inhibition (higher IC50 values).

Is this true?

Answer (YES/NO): YES